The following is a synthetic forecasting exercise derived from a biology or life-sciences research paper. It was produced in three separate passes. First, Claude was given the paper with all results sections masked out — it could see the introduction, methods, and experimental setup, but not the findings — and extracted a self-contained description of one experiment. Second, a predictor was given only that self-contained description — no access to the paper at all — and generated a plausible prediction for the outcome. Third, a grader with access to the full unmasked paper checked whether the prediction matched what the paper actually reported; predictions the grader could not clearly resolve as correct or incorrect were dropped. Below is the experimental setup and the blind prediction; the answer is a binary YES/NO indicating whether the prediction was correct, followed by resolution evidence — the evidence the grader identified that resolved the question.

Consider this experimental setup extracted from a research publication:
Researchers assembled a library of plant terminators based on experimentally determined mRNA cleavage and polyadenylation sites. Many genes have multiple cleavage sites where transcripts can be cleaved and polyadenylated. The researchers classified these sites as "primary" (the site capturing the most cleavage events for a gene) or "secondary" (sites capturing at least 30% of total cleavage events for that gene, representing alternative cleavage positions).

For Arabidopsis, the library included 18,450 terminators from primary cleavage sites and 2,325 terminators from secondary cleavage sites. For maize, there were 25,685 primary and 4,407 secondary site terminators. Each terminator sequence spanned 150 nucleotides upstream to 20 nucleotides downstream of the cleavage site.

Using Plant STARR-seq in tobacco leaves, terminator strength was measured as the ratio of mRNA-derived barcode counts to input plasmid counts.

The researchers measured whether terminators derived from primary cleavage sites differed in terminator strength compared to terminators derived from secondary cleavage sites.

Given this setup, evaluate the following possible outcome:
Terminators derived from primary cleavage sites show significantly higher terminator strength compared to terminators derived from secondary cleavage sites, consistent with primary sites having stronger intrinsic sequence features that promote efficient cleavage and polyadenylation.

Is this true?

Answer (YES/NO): NO